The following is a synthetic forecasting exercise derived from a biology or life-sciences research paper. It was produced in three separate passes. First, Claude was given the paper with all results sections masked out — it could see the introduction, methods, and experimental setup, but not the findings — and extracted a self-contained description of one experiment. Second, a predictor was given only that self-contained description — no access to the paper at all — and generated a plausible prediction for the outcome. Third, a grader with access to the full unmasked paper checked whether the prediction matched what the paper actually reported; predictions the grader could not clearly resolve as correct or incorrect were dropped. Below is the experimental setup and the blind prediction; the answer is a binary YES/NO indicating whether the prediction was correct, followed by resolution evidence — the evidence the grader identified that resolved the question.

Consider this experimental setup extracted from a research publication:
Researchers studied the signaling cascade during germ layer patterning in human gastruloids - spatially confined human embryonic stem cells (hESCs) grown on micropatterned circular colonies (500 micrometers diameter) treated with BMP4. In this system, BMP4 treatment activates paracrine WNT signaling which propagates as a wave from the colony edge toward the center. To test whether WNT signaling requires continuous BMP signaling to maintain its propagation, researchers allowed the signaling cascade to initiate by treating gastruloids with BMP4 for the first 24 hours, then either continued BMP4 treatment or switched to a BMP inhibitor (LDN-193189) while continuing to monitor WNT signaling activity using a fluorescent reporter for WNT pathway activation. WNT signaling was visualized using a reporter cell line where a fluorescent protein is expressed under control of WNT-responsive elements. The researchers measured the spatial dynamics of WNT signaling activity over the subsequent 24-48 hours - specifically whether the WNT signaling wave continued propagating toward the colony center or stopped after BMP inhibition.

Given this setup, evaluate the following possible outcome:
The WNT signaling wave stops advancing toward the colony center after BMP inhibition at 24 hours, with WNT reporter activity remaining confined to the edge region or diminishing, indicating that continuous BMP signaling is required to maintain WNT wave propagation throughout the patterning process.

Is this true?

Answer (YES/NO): YES